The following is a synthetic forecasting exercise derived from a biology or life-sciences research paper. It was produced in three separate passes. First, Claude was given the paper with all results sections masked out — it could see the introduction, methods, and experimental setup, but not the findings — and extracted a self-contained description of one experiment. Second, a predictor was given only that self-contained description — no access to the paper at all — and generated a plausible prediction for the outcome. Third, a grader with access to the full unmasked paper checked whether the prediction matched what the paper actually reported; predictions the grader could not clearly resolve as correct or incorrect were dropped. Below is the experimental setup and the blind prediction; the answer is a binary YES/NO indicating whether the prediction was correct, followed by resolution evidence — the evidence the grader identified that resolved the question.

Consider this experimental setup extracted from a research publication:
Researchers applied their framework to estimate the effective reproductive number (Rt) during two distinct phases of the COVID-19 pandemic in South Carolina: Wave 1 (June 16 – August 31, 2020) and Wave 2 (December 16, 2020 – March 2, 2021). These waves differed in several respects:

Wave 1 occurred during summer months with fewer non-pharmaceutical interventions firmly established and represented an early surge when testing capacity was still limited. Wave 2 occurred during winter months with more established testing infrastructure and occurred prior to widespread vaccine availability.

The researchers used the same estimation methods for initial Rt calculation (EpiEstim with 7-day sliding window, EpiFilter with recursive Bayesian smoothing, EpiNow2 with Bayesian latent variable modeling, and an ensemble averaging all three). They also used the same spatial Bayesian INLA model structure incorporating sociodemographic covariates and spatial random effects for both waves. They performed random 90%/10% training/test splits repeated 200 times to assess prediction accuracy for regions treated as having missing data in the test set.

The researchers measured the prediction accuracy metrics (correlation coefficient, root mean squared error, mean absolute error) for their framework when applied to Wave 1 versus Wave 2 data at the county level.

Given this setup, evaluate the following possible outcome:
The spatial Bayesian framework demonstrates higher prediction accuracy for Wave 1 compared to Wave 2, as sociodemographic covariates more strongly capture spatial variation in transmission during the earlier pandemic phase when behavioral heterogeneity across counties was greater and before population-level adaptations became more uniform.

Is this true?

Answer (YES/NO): NO